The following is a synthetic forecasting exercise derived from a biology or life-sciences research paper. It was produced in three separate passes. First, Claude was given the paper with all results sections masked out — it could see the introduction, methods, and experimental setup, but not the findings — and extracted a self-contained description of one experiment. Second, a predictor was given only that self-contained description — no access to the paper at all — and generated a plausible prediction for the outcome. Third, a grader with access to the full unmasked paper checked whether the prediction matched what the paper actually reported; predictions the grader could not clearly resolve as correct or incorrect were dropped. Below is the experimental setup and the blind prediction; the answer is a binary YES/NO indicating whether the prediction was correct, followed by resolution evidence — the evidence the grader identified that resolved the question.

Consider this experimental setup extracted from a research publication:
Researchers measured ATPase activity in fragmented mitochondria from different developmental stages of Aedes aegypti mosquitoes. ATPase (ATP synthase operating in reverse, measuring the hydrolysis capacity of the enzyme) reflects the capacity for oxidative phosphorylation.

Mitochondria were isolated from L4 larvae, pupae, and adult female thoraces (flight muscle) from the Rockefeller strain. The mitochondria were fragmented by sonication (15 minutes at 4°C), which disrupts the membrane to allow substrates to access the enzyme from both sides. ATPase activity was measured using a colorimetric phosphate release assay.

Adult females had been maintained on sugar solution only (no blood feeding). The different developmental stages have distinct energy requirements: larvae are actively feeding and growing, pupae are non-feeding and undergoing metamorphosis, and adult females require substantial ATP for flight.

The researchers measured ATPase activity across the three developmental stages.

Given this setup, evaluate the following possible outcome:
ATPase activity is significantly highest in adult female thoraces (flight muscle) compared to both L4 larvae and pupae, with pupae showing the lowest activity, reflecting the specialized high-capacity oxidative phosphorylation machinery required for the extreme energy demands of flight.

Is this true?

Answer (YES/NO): NO